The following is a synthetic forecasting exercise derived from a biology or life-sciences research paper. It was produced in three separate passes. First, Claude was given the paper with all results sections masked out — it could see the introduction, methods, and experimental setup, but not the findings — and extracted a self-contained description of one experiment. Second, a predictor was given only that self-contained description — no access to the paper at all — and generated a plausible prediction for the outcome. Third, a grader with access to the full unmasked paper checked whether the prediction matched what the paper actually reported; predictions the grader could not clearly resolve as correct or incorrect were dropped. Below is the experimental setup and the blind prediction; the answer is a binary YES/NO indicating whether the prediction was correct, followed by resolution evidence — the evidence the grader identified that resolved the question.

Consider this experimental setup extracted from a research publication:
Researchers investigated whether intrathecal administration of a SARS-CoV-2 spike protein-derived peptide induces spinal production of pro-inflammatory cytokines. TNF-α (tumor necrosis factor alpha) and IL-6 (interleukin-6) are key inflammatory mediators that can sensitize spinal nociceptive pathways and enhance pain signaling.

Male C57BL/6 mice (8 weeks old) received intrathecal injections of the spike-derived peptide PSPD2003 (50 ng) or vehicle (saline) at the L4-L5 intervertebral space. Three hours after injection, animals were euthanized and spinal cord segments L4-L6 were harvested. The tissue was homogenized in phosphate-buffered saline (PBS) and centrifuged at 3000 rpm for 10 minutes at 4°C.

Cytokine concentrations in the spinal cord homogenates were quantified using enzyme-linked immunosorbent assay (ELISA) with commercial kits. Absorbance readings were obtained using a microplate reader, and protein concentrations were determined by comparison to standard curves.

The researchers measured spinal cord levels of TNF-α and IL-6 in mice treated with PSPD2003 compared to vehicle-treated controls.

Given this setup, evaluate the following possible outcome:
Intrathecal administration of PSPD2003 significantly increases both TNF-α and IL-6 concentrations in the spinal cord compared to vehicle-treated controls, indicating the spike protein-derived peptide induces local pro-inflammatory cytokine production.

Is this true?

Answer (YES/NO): YES